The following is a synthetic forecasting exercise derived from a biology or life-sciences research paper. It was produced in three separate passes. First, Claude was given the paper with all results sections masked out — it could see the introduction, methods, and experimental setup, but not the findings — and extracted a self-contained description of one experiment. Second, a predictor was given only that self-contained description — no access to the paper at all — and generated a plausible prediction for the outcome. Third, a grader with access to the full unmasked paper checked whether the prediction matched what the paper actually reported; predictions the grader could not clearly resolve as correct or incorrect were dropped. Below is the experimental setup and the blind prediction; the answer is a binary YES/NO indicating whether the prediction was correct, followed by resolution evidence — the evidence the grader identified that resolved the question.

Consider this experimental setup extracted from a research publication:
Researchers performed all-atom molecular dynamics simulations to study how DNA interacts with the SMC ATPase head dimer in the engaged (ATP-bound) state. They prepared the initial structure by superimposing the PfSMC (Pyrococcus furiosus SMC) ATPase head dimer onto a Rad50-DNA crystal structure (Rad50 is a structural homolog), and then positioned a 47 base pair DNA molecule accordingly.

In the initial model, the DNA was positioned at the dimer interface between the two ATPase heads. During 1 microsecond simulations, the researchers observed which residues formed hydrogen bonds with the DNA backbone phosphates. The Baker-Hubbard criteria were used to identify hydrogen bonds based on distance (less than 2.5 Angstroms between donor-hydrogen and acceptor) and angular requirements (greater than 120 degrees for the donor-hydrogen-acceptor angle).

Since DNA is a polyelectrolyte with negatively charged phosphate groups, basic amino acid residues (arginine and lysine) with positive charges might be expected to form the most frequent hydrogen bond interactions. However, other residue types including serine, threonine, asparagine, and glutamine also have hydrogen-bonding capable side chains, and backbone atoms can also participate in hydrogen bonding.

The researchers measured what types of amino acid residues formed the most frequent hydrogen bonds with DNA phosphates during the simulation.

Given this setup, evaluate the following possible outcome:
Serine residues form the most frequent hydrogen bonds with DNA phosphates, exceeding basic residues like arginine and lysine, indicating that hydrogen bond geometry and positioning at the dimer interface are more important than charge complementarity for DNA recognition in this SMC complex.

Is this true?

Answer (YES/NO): NO